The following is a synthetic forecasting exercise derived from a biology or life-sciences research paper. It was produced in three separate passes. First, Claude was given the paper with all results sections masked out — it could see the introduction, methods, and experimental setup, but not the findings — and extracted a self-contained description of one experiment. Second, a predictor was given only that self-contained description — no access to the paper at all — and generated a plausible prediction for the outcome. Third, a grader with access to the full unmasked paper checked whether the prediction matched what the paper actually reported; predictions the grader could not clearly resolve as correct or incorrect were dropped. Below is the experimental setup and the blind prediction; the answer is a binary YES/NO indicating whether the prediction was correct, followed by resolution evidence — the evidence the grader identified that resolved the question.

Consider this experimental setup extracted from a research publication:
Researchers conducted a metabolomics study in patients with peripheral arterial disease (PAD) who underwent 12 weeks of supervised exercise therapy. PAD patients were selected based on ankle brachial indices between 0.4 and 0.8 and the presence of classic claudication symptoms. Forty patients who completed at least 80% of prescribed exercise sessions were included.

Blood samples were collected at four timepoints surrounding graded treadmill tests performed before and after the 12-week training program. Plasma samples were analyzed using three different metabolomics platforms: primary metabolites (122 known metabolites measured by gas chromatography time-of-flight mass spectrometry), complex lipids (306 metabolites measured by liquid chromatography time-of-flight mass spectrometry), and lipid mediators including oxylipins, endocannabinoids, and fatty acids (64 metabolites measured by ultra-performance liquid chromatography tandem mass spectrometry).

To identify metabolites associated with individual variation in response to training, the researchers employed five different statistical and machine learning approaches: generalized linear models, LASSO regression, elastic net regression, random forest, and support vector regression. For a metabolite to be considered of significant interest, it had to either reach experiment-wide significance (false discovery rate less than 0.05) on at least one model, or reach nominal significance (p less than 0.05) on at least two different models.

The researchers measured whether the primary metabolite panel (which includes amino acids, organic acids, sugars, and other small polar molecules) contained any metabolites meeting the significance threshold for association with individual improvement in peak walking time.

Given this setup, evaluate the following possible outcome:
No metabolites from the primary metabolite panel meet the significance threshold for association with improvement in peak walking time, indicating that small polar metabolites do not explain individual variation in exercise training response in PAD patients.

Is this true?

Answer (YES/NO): NO